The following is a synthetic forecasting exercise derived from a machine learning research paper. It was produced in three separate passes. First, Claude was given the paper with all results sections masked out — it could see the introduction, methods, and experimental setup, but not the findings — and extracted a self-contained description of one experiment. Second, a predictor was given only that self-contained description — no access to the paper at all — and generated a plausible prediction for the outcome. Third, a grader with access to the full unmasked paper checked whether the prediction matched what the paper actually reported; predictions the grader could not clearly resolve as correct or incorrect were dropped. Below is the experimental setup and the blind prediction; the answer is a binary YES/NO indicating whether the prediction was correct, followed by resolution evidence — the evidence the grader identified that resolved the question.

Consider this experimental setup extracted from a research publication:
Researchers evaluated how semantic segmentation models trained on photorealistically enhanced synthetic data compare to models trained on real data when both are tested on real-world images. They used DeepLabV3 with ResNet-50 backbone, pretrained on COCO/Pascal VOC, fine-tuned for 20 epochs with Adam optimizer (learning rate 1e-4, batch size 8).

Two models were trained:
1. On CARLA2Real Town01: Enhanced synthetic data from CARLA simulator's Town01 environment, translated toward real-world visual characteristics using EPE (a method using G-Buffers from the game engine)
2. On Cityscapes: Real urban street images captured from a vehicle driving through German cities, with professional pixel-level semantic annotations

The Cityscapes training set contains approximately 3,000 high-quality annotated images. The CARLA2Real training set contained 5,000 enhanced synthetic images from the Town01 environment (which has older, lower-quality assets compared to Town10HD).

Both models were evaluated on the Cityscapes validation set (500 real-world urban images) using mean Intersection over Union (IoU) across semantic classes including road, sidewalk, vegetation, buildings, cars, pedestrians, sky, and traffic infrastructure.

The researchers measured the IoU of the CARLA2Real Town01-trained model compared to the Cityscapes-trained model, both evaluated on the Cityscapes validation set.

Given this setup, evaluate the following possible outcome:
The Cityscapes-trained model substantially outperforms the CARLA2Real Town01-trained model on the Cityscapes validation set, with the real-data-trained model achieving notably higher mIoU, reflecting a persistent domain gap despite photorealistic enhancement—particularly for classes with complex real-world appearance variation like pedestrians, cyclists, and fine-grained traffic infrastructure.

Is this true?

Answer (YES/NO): YES